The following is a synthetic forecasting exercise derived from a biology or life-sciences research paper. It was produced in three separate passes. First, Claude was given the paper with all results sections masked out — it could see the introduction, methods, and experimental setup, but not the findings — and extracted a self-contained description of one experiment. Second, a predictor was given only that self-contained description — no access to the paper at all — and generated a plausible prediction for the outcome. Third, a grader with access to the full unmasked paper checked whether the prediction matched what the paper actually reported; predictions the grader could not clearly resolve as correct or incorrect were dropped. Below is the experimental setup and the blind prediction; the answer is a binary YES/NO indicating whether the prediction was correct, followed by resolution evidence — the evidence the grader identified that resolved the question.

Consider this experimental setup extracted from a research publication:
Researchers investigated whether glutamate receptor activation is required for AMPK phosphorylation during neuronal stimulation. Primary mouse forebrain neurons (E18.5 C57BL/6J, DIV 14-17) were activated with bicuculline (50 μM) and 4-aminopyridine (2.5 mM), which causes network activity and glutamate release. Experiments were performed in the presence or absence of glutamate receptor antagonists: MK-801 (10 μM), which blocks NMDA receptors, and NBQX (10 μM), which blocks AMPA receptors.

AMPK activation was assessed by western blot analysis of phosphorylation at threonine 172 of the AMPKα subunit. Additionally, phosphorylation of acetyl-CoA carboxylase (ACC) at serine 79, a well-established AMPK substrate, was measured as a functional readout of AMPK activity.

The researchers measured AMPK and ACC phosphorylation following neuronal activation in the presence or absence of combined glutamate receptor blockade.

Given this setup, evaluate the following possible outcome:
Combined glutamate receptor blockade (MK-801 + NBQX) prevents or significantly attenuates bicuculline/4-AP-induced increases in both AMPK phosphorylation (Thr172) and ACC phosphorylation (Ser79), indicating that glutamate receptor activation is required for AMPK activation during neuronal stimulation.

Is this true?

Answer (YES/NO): YES